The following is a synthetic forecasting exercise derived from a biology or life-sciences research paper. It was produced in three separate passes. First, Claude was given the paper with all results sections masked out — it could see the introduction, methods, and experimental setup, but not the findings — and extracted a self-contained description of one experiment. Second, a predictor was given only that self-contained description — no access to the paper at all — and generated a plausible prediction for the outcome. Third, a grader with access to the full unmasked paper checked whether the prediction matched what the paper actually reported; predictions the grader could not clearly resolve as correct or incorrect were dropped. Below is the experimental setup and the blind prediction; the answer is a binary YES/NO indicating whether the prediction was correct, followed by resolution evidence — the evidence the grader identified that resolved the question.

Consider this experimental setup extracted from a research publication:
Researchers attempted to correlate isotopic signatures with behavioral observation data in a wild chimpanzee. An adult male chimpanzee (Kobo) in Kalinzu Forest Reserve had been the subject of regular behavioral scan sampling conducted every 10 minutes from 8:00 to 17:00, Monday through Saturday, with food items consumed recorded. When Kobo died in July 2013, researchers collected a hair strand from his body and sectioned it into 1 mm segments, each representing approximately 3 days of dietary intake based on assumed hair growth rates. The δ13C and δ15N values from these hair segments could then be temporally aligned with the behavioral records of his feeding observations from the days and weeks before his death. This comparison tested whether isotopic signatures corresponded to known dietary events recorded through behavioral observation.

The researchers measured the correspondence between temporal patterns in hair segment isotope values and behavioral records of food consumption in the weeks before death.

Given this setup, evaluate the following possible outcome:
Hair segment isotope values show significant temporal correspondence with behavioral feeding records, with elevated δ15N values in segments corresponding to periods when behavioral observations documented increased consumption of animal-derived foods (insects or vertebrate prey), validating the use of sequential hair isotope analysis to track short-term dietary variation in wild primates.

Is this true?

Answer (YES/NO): NO